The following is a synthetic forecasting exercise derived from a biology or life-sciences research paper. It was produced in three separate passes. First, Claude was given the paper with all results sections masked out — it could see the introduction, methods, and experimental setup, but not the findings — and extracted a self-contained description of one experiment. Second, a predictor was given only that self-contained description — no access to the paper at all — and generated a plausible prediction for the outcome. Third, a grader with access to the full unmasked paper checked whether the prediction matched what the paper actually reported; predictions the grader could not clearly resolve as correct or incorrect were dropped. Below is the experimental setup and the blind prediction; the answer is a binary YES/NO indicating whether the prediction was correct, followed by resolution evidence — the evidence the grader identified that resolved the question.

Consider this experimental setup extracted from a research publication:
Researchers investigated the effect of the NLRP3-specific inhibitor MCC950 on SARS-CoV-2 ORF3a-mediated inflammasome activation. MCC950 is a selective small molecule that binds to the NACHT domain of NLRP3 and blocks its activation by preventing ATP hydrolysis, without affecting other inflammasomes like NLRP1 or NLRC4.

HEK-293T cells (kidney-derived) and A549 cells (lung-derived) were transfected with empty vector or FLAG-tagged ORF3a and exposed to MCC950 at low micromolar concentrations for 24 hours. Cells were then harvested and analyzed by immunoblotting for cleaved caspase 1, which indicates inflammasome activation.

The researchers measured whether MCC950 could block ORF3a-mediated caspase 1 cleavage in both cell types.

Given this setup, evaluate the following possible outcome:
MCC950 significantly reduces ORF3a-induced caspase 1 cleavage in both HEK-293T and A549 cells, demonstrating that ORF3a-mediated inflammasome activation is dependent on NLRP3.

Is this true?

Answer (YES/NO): YES